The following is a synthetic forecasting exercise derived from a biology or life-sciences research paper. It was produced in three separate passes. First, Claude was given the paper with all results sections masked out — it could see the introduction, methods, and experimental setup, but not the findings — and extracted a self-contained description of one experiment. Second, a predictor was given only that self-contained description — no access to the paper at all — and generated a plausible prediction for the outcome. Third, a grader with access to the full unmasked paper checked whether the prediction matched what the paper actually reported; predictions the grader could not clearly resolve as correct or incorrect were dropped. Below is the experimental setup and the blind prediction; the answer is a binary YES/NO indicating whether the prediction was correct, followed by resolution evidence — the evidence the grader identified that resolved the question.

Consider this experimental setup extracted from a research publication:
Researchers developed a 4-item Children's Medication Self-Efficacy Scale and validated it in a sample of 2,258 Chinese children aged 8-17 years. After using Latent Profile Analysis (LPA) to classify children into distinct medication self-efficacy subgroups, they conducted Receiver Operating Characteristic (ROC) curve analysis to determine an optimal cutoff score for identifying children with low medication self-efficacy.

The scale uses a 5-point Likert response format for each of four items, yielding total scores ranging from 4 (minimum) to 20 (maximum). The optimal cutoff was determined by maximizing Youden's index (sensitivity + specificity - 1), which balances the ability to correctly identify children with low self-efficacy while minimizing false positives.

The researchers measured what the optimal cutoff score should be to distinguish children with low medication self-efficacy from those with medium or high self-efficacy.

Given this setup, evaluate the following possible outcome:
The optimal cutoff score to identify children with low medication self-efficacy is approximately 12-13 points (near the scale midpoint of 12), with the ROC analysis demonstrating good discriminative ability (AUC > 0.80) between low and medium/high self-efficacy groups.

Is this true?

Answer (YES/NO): NO